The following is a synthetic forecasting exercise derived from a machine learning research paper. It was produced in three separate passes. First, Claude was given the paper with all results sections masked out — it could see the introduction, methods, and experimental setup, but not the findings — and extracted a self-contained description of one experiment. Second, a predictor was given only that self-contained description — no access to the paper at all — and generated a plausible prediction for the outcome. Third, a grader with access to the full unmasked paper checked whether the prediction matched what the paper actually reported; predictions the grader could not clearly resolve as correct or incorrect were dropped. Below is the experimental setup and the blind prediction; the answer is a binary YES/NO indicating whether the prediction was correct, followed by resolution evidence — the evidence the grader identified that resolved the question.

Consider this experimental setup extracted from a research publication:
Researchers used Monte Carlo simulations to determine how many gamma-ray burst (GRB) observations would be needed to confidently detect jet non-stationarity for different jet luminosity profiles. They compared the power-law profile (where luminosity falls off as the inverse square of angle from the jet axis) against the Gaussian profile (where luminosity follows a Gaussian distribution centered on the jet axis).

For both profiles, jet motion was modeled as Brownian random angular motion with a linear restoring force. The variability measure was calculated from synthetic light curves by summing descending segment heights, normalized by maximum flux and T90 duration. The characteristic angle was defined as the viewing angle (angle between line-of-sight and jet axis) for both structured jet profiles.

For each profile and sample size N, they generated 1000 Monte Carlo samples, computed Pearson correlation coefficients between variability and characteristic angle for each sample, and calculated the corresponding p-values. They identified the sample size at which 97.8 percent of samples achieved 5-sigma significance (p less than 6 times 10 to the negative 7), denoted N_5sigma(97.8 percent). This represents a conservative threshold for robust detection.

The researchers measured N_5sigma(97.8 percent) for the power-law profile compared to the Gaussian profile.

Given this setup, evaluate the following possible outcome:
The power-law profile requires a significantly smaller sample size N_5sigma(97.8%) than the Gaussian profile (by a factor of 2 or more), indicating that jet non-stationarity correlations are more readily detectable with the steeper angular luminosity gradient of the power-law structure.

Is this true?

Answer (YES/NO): YES